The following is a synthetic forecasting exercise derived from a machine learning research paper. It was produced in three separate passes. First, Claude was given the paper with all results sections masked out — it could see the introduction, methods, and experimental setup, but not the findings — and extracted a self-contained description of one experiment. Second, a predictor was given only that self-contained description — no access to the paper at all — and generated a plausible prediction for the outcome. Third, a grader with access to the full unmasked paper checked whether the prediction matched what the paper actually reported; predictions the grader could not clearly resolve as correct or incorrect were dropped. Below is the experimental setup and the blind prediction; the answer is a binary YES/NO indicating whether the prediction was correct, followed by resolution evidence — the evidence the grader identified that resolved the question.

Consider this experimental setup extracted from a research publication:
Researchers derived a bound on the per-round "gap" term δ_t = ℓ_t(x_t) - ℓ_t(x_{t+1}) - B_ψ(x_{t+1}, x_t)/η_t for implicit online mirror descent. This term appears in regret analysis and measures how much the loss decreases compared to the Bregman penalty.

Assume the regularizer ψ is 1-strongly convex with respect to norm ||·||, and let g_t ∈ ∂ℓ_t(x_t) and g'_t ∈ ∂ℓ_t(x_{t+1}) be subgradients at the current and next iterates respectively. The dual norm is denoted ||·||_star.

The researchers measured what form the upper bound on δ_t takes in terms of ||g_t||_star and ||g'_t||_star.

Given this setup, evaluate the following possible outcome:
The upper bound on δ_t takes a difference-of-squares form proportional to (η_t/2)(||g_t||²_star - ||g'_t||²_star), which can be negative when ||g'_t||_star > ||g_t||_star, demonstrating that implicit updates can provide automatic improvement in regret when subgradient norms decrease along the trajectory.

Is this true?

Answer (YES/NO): NO